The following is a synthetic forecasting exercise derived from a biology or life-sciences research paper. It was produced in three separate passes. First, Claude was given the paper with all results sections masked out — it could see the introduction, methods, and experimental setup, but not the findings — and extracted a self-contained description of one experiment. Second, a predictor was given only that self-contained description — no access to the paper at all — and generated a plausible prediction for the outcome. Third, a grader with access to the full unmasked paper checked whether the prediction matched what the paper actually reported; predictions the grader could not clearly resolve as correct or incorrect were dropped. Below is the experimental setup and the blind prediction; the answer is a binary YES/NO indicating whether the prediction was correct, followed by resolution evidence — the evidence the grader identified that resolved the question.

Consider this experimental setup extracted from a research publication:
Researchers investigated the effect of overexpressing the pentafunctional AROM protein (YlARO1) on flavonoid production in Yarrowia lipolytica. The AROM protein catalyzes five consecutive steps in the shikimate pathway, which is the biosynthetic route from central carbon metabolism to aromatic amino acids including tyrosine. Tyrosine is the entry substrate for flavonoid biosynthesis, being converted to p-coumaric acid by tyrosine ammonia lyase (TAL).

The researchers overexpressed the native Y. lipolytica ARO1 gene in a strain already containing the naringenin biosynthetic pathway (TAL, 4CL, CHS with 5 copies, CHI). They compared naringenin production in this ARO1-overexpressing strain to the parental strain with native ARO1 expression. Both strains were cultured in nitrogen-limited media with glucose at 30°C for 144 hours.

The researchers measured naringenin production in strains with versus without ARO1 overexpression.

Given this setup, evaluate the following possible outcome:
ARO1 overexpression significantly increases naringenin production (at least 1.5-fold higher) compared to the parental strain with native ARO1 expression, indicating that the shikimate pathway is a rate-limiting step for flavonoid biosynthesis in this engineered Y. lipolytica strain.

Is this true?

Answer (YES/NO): YES